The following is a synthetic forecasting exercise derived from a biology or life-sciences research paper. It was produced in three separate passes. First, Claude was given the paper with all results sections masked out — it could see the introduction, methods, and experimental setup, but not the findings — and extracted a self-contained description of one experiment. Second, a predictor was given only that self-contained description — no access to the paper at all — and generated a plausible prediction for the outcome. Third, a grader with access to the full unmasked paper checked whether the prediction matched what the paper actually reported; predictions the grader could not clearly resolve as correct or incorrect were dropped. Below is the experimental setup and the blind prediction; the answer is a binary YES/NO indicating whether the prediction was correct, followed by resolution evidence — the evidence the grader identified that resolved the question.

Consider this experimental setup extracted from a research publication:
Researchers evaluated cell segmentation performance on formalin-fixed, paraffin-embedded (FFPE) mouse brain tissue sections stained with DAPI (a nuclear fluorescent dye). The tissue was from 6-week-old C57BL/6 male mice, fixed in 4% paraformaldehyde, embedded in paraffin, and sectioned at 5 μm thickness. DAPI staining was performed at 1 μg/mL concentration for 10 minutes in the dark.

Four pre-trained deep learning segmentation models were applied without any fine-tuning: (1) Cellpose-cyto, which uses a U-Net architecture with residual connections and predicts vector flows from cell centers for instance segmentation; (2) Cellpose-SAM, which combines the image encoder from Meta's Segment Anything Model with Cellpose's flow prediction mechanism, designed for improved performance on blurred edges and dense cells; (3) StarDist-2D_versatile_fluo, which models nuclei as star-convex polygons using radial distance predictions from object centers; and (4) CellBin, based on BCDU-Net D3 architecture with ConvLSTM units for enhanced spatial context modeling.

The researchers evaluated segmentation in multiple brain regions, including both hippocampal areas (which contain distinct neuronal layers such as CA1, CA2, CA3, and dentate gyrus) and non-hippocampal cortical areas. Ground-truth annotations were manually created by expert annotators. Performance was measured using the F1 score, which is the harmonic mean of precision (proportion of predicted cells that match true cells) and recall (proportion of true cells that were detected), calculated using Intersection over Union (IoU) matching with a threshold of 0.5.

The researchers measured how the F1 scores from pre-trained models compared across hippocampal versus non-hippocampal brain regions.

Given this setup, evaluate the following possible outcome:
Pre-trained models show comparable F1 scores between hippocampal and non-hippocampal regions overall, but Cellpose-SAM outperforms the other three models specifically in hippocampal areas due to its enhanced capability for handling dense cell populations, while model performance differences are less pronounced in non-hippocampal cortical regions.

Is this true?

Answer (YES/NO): NO